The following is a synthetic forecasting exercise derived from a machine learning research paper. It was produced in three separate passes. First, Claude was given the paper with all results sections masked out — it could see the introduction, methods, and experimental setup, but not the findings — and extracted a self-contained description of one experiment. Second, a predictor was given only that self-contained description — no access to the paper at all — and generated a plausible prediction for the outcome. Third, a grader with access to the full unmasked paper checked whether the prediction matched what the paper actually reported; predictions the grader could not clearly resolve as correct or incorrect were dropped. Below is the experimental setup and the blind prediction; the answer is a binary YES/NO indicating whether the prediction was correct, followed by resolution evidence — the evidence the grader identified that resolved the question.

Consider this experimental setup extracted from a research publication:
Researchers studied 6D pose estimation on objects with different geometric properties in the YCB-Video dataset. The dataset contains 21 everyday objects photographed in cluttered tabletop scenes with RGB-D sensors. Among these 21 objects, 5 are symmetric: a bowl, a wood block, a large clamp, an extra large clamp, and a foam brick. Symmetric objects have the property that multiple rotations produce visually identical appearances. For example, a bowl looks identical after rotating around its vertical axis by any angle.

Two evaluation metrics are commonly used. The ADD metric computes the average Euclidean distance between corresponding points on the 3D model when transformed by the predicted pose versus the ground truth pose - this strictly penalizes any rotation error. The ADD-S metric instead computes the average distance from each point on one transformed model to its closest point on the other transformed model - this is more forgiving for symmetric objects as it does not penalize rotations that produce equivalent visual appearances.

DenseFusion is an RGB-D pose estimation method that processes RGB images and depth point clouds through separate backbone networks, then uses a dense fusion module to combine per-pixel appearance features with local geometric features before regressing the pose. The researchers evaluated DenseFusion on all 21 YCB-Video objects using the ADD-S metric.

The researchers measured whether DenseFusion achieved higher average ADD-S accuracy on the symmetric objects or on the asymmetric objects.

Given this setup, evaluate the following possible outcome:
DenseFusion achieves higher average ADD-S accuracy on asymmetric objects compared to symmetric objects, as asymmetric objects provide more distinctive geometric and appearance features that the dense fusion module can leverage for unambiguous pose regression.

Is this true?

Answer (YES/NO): YES